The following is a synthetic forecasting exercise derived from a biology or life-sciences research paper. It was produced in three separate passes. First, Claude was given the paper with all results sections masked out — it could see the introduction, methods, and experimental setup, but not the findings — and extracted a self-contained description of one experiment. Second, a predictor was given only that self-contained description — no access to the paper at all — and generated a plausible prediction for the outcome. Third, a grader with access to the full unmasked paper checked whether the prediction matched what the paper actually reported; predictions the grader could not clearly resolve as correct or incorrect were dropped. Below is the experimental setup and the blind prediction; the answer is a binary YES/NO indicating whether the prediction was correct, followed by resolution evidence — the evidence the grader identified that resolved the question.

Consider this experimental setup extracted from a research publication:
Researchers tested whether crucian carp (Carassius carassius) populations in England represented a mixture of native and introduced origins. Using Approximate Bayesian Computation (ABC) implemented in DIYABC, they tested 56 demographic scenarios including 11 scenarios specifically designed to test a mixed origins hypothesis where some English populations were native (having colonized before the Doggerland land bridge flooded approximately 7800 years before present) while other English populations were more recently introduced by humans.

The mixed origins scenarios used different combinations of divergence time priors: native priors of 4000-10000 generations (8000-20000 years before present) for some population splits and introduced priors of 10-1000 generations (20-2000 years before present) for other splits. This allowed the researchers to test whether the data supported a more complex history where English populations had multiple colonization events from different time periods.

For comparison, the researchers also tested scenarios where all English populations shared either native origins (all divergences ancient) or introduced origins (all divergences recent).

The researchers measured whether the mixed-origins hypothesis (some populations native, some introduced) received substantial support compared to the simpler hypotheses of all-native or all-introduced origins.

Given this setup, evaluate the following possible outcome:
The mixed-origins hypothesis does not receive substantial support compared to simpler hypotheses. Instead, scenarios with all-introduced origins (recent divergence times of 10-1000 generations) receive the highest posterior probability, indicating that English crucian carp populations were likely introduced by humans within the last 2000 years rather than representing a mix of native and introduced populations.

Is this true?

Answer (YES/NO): YES